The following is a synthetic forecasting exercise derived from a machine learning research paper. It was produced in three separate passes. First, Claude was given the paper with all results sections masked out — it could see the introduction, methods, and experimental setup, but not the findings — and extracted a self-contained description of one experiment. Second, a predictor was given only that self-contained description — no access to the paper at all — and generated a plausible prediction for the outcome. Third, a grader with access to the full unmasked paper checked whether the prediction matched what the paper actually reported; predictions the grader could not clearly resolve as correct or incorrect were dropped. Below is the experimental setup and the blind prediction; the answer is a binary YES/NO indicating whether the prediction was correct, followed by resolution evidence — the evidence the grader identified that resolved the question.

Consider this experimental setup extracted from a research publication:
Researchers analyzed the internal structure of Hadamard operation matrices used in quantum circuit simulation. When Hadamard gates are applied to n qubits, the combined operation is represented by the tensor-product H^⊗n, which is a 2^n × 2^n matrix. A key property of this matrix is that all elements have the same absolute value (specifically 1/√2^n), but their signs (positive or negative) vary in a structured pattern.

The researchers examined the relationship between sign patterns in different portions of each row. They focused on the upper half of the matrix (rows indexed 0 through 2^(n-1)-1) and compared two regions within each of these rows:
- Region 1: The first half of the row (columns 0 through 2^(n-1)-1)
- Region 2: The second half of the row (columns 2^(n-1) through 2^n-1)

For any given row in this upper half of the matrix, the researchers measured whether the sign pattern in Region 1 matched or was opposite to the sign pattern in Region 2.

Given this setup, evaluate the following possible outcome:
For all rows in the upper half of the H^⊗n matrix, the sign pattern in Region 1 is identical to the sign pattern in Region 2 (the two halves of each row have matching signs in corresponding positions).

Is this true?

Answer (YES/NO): YES